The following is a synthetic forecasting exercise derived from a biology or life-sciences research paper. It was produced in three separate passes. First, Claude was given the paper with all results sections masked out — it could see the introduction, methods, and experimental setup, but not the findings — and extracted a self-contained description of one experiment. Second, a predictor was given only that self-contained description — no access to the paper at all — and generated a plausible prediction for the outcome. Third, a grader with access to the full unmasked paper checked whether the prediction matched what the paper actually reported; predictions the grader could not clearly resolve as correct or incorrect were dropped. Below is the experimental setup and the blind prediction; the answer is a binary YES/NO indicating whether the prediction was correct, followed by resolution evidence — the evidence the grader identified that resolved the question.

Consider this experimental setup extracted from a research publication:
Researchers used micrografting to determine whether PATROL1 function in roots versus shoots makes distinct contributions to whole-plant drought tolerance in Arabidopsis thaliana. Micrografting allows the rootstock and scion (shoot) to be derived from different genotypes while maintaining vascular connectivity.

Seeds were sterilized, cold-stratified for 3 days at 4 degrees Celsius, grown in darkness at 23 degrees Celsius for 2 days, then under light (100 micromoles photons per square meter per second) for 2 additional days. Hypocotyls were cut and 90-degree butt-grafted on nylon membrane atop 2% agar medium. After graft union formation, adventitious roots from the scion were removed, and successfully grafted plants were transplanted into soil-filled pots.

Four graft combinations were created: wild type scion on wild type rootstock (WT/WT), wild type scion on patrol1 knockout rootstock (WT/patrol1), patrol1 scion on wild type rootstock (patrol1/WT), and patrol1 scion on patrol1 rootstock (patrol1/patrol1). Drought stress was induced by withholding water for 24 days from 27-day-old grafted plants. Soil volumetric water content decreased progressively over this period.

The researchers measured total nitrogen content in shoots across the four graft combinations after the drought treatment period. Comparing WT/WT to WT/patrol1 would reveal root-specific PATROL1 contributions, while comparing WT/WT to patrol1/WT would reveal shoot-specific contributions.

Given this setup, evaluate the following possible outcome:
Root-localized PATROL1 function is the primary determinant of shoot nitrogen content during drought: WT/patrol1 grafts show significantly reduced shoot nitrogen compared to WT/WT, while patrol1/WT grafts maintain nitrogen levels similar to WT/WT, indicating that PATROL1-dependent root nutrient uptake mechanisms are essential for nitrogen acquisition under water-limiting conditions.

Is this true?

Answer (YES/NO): NO